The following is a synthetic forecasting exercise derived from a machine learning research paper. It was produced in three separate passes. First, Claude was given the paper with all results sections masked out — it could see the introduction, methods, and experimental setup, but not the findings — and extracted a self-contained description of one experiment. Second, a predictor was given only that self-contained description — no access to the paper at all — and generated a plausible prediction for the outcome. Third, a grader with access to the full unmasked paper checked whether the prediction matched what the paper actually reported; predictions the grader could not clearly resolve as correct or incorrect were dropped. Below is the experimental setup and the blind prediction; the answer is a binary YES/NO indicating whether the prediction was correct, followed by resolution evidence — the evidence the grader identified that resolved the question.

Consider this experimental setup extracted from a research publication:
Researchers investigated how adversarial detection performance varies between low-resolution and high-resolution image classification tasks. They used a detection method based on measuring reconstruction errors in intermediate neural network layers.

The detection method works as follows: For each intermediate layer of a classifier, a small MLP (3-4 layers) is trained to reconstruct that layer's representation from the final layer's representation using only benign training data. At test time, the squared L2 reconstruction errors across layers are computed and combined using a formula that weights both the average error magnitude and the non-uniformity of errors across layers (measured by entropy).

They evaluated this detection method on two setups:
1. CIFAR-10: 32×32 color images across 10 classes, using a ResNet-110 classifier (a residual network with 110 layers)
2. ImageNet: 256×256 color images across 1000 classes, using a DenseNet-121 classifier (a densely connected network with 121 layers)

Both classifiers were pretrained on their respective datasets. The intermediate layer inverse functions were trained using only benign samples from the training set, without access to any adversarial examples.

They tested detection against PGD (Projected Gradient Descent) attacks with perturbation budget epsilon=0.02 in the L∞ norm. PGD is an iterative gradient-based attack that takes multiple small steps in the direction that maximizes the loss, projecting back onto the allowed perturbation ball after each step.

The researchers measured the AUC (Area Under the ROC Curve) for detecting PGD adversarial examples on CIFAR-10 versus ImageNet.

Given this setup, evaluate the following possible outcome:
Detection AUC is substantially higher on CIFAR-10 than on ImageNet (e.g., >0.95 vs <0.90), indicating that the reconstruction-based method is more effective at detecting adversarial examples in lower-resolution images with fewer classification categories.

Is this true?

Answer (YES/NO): NO